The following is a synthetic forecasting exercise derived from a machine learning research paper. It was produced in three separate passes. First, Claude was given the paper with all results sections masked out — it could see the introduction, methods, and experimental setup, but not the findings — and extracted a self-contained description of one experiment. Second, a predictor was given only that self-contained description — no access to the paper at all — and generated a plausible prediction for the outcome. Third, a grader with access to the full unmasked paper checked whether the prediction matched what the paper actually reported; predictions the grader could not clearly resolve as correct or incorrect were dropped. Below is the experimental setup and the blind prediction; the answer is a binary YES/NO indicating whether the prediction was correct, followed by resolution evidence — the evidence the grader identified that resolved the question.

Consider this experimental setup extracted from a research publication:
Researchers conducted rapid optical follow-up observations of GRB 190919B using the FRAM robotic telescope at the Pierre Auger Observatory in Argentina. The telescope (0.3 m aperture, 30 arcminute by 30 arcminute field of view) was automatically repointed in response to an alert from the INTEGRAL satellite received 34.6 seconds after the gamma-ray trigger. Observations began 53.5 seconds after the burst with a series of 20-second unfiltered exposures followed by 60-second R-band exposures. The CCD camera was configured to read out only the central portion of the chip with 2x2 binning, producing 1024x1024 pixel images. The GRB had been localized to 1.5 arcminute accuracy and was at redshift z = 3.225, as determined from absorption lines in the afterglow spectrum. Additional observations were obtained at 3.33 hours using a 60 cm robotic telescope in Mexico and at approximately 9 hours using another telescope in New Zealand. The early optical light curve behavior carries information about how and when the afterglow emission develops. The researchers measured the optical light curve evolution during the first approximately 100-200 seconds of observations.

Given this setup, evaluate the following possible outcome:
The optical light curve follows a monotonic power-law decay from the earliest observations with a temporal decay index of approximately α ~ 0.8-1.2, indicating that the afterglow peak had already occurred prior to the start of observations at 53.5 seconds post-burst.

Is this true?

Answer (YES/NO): NO